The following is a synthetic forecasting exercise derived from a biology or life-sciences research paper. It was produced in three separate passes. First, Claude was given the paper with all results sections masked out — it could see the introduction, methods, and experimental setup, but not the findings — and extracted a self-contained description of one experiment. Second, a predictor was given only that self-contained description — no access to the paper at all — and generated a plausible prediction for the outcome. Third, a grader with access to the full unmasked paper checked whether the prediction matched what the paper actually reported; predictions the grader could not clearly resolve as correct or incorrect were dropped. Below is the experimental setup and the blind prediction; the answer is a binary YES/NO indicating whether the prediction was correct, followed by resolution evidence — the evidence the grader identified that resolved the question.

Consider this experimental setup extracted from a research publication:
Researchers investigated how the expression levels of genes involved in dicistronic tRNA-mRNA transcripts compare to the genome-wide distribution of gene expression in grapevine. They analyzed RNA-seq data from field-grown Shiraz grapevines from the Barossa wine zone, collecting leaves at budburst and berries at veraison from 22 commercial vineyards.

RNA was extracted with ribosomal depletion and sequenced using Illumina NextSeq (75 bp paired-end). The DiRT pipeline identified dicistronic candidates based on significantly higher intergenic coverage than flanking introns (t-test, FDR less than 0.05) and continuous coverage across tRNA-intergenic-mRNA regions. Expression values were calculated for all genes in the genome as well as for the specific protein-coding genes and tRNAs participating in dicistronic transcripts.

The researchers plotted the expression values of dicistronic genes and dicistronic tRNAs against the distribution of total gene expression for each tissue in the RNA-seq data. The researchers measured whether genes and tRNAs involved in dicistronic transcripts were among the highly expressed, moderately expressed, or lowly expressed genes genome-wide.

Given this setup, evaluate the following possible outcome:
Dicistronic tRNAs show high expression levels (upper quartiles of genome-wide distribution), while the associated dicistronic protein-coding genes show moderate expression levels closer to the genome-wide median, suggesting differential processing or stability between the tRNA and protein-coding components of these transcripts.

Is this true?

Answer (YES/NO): NO